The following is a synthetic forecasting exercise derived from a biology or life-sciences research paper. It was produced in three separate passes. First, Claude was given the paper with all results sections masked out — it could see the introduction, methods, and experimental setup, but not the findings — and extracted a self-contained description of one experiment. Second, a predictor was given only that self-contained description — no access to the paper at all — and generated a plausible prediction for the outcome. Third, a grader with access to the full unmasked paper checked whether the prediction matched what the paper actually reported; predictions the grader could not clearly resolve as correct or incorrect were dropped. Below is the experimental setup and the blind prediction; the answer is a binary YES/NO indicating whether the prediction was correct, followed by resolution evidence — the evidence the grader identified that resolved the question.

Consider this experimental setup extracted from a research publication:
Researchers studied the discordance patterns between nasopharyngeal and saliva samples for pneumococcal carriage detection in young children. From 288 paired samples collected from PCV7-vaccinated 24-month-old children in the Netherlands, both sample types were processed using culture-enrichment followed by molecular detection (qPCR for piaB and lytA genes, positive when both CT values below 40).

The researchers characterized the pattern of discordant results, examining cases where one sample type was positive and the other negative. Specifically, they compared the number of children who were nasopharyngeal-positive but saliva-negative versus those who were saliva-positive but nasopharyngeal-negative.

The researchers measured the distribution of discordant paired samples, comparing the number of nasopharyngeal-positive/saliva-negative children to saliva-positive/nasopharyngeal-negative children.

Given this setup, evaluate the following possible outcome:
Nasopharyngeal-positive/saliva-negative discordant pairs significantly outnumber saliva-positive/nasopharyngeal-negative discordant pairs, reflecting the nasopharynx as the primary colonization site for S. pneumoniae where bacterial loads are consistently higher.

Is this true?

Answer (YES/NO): YES